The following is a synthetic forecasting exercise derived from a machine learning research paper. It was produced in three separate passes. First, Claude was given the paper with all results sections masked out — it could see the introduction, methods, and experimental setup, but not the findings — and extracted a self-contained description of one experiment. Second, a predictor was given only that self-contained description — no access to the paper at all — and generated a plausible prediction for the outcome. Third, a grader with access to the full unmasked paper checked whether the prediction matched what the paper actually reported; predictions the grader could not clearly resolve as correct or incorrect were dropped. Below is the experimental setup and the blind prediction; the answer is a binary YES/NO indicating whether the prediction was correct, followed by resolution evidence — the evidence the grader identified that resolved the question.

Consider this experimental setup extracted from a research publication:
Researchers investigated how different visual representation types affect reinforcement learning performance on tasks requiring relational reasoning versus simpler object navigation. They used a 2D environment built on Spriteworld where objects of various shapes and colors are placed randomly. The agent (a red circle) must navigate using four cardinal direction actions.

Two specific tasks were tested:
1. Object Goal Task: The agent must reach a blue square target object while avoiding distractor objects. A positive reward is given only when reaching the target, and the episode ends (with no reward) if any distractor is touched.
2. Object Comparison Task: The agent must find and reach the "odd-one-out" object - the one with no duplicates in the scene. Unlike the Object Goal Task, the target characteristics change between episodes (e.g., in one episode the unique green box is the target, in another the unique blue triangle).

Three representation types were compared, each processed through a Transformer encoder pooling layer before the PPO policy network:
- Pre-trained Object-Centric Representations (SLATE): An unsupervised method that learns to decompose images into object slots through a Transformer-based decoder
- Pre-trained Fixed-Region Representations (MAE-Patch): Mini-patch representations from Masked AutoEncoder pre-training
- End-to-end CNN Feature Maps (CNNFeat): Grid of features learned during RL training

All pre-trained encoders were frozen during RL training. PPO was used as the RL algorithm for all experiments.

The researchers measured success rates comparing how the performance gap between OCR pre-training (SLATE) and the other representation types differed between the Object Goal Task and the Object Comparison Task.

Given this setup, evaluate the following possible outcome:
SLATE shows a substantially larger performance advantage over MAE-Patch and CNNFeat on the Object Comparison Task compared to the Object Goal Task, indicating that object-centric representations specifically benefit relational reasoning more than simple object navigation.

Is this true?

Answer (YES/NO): YES